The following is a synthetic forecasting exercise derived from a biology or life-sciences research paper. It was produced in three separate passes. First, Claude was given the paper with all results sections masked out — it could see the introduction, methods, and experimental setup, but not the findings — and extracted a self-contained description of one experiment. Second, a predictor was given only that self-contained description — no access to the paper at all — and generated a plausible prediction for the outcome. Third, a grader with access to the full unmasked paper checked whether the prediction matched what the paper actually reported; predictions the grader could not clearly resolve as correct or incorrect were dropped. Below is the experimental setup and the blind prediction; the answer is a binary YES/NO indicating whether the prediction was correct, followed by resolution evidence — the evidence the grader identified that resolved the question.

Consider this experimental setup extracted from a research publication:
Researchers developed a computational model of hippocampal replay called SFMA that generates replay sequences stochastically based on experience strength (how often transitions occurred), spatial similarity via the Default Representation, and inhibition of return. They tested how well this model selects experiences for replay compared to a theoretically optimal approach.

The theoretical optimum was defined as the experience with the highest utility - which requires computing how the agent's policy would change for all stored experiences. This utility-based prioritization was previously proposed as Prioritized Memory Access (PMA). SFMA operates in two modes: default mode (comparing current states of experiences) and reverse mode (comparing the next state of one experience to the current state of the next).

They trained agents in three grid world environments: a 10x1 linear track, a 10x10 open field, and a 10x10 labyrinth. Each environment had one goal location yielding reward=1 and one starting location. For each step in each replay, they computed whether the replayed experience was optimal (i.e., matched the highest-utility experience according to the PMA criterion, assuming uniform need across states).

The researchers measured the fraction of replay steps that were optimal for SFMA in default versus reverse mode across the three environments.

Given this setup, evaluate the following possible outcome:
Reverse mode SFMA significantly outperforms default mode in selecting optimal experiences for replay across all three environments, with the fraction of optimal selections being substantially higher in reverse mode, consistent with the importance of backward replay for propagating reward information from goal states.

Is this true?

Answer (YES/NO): YES